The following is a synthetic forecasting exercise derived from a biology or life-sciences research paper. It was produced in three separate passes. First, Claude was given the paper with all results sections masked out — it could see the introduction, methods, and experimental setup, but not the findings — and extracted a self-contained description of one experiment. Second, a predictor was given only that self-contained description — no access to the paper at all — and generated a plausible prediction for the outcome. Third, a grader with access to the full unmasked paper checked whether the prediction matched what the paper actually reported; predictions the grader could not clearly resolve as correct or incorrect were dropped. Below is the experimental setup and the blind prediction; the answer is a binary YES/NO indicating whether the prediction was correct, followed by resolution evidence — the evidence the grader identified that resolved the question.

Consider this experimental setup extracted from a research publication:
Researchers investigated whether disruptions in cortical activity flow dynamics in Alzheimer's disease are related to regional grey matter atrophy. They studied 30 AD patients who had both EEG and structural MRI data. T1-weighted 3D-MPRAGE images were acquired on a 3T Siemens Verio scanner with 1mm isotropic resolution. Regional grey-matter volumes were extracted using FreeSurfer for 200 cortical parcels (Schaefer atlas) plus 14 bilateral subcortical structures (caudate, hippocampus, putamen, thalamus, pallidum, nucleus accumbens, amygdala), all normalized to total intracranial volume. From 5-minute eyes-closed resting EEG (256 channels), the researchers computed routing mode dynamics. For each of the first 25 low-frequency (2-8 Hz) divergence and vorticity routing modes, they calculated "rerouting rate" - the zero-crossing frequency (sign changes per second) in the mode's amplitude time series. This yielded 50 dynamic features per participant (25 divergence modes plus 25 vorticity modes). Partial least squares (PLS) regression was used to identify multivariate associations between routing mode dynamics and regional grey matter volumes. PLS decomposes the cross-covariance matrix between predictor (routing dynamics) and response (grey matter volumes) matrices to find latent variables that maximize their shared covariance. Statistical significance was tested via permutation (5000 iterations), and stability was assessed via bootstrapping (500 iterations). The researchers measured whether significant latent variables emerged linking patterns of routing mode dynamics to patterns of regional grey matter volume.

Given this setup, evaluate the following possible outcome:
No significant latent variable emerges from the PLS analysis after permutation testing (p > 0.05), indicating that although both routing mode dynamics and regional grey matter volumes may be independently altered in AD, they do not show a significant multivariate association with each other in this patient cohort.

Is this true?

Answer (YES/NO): NO